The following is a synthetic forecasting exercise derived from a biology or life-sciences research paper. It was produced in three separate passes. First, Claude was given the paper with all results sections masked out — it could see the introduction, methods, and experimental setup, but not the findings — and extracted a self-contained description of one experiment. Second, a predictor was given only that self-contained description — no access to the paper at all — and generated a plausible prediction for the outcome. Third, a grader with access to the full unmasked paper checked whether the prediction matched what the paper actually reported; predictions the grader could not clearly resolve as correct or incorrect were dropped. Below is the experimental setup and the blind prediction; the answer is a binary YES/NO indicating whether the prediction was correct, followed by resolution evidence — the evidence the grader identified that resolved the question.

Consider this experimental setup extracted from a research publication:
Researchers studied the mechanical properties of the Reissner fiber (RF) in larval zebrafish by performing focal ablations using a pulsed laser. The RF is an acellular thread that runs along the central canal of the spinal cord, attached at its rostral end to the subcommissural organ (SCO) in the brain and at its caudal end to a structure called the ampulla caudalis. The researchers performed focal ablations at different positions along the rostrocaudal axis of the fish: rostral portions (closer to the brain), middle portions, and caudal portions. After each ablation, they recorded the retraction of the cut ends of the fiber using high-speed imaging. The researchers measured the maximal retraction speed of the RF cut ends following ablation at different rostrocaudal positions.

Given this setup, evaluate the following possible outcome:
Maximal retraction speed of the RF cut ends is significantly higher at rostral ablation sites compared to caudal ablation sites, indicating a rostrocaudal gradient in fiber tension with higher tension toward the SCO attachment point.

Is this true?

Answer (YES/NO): YES